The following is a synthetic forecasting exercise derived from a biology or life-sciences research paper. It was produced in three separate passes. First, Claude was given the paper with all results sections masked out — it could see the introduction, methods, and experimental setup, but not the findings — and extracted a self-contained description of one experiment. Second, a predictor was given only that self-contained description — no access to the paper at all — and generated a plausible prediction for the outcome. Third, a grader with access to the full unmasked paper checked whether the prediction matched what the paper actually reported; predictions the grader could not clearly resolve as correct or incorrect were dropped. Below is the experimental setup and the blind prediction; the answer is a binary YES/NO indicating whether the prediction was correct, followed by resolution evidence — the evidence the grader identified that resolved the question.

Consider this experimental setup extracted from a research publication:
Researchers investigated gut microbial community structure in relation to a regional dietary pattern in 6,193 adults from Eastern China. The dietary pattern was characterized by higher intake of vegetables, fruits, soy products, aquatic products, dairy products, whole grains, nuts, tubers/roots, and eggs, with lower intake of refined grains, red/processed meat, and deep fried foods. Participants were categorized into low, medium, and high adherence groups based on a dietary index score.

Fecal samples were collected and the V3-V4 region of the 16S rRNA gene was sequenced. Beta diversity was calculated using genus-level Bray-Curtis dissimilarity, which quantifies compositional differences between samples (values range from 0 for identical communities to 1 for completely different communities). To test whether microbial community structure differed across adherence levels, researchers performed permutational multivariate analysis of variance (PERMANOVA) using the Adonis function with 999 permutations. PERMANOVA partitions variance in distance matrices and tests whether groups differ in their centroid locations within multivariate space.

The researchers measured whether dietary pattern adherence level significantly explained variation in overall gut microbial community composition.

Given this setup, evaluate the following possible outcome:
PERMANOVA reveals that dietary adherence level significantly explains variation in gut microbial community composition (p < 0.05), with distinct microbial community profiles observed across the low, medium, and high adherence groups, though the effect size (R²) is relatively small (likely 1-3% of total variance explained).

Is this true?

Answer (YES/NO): NO